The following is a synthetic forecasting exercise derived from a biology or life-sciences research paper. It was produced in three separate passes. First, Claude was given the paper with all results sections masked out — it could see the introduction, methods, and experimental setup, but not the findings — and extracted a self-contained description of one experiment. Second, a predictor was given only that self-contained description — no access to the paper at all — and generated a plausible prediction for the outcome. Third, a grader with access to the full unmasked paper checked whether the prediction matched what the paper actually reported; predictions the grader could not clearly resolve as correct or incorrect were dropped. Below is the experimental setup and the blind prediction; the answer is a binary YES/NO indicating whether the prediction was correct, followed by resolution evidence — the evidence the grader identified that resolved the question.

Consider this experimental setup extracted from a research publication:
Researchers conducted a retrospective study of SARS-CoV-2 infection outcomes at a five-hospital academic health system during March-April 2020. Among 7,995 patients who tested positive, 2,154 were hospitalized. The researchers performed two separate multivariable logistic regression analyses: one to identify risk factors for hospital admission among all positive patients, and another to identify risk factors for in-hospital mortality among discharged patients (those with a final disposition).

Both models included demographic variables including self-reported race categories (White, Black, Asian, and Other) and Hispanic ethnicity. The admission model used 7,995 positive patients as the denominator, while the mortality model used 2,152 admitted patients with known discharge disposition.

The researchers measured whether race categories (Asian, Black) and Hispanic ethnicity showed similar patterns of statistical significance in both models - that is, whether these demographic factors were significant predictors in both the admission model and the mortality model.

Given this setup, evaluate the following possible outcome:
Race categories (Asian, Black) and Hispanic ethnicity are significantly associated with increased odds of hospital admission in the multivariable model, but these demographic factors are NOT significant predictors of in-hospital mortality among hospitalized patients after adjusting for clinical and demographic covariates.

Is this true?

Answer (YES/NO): YES